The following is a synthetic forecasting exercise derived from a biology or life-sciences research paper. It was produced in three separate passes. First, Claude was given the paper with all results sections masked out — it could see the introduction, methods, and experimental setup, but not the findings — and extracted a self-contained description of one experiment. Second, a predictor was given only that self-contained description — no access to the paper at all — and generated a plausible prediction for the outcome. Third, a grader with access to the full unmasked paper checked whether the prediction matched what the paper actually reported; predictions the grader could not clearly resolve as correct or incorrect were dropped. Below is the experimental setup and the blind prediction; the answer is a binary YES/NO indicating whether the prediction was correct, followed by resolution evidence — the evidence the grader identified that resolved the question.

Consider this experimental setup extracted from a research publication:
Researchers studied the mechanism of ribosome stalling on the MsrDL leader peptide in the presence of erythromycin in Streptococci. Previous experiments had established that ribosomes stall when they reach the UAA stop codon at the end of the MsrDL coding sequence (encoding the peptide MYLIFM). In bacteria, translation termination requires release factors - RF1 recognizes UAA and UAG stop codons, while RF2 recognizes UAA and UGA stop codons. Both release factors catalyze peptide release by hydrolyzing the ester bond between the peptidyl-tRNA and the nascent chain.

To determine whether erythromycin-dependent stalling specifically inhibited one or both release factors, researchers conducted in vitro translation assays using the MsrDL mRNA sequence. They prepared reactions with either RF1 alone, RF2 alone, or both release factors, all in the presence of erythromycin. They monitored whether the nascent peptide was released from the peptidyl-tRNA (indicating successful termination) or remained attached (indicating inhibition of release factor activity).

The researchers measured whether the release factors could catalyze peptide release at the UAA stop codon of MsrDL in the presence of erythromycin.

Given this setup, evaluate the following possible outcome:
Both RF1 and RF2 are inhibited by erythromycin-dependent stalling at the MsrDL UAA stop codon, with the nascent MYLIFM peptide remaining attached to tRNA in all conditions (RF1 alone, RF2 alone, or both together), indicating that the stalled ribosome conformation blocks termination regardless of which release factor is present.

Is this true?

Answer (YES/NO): YES